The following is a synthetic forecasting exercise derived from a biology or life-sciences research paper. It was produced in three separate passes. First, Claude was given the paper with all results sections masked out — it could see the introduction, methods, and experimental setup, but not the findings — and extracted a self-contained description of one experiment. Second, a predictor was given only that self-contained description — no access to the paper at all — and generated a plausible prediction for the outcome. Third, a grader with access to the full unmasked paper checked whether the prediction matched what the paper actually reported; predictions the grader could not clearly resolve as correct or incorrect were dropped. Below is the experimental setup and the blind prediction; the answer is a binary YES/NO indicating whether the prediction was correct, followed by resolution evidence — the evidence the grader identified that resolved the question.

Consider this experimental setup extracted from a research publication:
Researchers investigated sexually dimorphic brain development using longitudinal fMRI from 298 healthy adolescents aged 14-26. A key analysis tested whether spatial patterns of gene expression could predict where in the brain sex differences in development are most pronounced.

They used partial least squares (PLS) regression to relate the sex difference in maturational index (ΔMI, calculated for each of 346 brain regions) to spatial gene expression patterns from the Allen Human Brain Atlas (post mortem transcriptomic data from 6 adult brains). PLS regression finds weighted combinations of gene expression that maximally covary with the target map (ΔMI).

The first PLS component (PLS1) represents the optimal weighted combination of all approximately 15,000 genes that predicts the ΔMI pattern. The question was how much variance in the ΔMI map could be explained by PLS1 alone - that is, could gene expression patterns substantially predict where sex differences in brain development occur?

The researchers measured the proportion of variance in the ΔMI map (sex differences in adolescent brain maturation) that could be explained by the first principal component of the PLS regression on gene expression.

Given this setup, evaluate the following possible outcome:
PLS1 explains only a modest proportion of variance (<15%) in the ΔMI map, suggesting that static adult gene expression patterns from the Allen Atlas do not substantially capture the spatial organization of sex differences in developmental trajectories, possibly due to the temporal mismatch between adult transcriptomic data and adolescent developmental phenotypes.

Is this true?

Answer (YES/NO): NO